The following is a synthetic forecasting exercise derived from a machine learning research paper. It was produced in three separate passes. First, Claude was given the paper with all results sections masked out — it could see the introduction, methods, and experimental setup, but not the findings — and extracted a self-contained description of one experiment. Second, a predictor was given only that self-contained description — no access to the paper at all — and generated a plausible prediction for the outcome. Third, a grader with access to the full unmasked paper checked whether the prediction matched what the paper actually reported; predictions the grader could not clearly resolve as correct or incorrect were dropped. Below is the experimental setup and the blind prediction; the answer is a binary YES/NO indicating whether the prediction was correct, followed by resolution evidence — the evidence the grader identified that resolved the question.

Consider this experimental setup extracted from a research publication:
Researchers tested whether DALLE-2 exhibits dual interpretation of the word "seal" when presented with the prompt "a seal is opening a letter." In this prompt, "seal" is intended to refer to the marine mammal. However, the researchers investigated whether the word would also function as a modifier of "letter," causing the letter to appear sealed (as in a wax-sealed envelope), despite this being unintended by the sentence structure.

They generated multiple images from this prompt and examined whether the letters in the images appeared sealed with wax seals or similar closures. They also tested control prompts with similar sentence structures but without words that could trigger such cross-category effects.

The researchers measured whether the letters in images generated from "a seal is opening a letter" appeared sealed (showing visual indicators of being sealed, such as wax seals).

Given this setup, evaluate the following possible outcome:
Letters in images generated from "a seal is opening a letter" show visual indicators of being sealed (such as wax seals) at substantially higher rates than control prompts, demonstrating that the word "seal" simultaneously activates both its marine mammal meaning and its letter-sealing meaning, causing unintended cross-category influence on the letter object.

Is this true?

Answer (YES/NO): YES